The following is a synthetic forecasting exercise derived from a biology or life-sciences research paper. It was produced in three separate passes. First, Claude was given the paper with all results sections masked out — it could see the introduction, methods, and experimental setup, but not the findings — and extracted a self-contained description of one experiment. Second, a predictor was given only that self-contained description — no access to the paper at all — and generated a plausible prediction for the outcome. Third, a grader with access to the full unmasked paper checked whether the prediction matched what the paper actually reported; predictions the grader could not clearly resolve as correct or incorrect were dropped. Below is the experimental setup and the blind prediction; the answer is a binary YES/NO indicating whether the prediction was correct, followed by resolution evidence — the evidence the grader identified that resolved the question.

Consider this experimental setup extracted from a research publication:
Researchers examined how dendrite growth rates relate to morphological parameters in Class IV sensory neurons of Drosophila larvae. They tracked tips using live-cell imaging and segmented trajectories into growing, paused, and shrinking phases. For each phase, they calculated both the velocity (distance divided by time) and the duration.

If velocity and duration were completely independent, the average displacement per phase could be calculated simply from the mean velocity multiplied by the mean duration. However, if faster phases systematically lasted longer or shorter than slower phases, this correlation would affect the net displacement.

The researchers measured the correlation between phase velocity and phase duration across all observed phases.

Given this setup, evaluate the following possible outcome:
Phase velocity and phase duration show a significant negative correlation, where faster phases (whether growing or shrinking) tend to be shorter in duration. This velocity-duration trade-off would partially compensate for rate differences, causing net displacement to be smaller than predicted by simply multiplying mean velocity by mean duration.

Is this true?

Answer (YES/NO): YES